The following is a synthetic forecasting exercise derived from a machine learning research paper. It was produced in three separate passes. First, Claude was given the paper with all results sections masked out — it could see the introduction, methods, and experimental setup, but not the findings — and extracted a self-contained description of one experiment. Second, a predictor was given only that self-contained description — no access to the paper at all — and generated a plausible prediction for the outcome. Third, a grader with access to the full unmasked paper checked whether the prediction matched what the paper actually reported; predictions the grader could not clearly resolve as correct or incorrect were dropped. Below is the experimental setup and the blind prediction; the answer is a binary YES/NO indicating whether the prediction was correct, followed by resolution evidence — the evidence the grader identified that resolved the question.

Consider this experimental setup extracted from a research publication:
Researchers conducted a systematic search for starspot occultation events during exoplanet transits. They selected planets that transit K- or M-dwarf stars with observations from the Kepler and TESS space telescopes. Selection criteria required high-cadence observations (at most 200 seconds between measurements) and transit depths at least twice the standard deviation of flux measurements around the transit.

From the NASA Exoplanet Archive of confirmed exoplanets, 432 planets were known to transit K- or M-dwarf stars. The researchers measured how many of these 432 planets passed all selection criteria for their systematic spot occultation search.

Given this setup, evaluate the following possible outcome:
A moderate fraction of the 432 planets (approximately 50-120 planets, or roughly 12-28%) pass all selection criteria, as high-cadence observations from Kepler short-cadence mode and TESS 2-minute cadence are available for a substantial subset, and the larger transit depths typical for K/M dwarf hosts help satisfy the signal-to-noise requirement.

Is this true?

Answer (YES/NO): YES